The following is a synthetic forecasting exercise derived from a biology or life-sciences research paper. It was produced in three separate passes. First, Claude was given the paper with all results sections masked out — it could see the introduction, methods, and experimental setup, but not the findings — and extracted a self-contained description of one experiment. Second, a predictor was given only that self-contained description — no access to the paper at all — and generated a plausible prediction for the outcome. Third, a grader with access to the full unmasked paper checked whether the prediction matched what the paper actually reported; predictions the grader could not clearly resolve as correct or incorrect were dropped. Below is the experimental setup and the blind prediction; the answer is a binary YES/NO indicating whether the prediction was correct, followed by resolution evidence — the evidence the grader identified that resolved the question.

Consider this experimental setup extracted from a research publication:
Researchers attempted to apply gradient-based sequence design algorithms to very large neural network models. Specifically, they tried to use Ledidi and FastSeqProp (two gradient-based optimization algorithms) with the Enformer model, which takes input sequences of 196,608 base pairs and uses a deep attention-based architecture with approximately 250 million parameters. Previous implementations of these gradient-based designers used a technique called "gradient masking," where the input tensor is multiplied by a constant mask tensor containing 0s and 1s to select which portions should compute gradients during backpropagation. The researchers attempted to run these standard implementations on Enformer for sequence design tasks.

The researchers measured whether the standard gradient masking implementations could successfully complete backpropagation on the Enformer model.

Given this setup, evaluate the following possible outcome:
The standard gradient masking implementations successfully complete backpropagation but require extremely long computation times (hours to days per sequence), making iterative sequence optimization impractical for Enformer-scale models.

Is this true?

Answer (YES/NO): NO